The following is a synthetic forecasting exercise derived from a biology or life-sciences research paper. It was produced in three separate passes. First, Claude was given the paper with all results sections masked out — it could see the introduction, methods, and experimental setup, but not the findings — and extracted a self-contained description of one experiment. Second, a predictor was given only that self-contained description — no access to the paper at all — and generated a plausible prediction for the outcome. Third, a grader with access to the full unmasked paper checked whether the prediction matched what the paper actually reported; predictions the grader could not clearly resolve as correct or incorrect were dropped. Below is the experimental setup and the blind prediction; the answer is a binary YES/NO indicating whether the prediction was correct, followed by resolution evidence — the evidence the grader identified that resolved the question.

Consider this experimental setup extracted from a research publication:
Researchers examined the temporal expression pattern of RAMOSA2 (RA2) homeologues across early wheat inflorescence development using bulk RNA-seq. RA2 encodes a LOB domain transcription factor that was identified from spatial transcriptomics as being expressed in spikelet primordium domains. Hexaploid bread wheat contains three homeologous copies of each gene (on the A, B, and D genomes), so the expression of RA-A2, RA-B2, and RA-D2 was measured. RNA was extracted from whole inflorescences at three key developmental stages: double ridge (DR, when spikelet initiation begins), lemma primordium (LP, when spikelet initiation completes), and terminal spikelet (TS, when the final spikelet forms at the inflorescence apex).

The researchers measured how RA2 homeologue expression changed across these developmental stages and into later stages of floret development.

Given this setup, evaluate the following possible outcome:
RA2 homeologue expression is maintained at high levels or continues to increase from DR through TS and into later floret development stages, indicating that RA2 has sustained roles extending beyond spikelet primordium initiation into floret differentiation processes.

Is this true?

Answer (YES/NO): NO